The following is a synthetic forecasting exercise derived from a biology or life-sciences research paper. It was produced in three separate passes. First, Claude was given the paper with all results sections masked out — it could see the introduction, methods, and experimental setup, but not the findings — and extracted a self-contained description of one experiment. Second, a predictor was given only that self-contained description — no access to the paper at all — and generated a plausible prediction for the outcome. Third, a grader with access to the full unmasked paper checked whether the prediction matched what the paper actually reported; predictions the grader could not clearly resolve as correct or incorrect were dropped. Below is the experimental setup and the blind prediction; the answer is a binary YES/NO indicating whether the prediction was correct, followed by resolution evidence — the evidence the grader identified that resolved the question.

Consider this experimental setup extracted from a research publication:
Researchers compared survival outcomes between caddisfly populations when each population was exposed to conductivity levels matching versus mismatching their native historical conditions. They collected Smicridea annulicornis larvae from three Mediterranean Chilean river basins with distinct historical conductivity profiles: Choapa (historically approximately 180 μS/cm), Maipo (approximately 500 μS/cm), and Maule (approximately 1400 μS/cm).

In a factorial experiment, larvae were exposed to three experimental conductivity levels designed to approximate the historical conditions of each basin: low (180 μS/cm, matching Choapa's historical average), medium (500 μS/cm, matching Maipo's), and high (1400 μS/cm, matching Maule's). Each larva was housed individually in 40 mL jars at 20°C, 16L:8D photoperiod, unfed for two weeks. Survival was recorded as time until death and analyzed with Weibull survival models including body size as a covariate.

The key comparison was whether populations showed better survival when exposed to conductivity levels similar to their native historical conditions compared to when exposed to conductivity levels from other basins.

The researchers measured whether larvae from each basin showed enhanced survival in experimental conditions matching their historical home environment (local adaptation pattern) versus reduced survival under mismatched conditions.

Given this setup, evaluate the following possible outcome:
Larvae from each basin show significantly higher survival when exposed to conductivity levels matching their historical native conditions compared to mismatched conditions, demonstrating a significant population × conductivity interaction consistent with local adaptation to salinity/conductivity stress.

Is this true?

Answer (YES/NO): NO